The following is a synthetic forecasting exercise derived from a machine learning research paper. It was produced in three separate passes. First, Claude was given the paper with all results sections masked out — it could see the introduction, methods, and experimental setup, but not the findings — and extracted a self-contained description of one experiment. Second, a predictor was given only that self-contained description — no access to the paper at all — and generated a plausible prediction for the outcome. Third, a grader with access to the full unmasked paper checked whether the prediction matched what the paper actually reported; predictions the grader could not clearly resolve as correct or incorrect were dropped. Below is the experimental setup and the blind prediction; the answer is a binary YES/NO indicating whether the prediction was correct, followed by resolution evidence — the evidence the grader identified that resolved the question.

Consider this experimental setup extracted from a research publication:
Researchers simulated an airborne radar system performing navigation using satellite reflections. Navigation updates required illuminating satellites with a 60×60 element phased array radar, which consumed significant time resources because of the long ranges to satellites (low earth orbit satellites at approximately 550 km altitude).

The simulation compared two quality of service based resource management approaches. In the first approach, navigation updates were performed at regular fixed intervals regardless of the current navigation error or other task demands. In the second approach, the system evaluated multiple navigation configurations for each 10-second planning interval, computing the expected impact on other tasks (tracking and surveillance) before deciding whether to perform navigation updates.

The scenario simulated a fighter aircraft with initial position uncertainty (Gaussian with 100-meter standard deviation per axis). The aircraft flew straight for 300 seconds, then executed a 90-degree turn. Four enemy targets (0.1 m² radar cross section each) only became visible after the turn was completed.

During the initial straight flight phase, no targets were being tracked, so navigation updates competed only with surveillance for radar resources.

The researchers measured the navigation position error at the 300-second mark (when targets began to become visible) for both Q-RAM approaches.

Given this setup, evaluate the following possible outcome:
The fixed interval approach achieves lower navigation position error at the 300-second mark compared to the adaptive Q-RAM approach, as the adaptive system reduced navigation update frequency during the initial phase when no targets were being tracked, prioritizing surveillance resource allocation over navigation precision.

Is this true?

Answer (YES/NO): NO